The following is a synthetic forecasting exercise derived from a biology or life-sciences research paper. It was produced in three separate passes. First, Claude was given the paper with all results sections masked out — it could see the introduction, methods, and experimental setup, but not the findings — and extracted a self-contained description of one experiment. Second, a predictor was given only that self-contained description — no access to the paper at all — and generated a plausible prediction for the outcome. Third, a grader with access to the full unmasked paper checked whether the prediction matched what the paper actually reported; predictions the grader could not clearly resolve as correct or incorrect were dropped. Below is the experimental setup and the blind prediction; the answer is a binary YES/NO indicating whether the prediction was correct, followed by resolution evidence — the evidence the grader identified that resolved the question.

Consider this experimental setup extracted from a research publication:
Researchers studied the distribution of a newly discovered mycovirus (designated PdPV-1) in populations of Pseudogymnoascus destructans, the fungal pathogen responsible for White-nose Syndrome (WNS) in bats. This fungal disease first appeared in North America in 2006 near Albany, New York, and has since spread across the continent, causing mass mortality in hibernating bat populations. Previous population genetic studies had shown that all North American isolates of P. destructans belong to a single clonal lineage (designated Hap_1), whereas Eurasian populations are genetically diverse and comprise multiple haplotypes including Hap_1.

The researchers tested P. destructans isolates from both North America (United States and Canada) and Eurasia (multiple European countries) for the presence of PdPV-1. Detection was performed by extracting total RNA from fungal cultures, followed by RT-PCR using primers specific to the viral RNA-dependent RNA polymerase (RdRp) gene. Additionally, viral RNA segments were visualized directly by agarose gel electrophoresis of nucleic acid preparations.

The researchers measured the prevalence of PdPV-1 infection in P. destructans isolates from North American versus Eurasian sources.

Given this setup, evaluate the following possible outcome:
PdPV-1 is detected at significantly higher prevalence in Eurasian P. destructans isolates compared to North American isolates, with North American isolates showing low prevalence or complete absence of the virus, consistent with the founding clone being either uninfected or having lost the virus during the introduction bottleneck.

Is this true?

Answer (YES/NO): NO